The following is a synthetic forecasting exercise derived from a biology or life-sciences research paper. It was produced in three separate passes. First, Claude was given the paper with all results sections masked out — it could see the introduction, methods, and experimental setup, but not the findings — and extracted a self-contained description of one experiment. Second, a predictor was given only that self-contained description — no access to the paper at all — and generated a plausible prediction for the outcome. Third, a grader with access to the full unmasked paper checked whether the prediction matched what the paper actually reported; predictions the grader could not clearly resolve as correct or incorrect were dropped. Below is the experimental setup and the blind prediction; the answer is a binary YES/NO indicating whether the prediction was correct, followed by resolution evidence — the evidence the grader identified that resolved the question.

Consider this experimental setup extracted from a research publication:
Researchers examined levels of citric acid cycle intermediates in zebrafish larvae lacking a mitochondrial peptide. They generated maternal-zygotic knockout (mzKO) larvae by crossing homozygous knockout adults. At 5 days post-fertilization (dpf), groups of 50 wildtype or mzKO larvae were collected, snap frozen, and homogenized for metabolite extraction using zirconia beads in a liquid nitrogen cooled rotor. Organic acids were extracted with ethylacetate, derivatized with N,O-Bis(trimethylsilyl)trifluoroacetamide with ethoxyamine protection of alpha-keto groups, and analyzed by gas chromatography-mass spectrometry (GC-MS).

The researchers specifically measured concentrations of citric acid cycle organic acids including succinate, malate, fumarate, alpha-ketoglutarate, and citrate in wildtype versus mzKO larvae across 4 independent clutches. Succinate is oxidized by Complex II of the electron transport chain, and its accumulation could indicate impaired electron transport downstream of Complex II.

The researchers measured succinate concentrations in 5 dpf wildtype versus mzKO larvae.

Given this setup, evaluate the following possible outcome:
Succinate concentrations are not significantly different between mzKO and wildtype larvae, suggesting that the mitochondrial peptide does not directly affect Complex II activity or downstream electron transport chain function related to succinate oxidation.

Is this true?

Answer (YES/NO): NO